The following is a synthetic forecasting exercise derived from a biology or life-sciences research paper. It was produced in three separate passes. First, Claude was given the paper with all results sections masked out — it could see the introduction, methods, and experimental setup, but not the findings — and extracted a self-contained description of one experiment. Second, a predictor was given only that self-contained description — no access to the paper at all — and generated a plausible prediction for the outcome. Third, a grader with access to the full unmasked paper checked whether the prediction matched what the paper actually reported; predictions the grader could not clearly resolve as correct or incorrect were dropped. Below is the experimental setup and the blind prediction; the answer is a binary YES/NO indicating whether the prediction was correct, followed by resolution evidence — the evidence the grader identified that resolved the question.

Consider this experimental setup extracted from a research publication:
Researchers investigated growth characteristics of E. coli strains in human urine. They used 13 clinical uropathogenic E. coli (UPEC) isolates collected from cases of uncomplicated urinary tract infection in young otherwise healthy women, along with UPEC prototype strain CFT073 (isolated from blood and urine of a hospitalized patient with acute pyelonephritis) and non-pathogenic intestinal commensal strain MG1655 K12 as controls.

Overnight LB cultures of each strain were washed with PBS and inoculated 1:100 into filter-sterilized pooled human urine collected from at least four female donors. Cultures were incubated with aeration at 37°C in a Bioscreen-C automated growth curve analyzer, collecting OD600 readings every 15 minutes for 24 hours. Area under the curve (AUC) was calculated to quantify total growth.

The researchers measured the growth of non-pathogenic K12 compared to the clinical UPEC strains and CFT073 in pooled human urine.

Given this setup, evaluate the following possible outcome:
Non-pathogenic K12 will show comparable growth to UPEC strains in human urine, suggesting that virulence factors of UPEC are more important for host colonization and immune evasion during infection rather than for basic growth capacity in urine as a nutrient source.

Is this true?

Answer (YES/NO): NO